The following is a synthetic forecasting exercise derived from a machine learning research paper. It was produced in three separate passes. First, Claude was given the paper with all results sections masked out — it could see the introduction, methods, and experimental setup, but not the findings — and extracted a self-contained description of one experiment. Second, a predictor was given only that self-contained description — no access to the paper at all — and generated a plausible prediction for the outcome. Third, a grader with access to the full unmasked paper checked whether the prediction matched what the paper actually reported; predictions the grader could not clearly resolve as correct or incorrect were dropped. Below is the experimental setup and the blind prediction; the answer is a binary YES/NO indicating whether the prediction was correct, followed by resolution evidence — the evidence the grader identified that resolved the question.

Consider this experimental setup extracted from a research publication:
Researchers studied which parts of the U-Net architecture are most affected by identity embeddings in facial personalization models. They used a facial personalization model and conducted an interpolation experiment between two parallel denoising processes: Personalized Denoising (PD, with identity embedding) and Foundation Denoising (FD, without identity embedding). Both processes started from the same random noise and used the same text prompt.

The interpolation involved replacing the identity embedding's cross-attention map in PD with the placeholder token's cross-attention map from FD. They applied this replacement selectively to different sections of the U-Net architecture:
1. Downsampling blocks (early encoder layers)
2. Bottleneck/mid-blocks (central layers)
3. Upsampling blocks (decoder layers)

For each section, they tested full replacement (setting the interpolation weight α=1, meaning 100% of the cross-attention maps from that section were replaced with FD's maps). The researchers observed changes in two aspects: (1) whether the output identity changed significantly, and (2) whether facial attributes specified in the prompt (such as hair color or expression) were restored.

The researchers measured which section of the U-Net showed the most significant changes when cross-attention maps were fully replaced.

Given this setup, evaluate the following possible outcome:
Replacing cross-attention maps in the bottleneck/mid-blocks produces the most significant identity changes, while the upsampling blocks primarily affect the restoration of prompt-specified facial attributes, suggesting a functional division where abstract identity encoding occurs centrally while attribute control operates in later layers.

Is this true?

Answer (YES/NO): NO